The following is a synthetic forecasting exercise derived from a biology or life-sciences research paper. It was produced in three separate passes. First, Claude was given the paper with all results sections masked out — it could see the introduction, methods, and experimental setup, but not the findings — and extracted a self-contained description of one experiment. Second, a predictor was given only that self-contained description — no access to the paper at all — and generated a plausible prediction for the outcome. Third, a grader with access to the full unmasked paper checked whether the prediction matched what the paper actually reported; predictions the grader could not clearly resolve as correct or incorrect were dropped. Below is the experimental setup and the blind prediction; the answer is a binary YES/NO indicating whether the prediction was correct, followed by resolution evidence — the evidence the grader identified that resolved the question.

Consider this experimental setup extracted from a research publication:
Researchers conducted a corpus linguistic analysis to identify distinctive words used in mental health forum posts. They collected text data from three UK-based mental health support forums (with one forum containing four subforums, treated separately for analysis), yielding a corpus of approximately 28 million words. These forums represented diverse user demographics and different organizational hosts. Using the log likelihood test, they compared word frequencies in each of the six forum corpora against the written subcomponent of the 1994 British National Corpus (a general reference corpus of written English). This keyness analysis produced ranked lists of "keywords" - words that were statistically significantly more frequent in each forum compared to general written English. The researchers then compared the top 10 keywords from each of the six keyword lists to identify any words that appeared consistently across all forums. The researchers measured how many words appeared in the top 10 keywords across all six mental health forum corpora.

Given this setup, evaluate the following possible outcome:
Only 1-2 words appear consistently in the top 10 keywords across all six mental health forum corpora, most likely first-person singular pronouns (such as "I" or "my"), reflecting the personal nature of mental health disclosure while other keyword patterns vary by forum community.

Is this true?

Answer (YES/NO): NO